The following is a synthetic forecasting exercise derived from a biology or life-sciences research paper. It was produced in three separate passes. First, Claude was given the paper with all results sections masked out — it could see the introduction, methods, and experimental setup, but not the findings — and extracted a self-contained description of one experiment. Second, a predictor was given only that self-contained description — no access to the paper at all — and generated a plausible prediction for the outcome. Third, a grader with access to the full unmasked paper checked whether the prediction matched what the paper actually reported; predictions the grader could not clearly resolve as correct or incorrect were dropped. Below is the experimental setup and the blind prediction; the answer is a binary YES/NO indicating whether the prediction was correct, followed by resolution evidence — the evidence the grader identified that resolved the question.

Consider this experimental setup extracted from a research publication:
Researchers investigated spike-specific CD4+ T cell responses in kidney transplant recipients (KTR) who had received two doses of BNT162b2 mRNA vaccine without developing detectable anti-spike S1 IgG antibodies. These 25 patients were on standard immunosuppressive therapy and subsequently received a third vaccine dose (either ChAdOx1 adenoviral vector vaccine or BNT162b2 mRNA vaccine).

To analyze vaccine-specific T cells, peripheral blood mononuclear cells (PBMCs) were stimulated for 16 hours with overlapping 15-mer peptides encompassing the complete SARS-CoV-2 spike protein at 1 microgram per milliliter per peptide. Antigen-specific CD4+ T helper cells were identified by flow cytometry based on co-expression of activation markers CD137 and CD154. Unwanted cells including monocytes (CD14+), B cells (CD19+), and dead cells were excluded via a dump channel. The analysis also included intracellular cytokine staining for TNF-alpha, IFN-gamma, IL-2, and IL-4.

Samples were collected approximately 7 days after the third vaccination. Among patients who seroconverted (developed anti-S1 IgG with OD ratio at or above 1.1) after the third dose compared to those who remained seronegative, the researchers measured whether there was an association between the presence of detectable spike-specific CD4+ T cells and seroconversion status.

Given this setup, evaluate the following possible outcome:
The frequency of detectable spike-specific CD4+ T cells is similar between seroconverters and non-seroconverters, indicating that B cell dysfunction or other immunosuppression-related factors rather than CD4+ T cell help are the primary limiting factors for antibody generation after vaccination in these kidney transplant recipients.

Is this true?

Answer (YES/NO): NO